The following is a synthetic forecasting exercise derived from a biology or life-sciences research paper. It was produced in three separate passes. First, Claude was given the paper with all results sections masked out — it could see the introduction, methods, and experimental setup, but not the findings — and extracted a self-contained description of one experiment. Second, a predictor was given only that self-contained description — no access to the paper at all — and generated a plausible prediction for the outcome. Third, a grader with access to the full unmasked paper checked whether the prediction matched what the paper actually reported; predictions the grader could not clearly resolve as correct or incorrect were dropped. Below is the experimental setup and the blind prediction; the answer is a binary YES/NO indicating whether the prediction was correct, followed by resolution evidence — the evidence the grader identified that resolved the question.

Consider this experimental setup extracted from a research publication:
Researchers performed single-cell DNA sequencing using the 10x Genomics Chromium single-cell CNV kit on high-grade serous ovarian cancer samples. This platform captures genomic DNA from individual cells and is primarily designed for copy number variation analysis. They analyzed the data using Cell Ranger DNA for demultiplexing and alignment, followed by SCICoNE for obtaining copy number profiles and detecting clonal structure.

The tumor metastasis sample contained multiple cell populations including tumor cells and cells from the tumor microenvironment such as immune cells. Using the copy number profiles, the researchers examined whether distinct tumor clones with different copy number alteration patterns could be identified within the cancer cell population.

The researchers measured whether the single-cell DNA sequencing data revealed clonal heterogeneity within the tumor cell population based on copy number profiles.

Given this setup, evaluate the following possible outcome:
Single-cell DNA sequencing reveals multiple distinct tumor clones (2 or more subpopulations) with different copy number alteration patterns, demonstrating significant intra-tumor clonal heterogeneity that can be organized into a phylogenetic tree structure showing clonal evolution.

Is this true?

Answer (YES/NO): NO